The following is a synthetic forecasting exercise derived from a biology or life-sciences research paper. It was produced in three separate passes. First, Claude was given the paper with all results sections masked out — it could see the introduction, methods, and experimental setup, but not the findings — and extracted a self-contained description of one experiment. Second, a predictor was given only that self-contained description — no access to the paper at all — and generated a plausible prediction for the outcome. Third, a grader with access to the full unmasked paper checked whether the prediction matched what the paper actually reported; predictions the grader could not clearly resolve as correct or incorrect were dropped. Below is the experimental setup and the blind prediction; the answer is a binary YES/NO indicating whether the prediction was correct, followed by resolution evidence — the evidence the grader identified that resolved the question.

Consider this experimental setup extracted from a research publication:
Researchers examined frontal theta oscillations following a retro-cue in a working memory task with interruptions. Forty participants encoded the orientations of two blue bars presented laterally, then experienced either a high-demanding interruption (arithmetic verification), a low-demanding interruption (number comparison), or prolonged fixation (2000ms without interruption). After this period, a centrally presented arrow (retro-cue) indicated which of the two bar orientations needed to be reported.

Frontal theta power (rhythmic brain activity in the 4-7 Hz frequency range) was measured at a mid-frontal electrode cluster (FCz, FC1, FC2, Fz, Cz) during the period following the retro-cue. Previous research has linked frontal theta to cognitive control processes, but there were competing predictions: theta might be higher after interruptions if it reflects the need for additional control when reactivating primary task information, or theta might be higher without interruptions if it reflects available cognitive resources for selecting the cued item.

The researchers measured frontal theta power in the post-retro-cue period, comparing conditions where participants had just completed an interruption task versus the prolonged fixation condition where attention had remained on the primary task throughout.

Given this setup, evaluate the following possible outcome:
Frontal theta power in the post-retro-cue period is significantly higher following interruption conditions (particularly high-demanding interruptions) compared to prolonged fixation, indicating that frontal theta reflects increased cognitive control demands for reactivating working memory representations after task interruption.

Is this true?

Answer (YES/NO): NO